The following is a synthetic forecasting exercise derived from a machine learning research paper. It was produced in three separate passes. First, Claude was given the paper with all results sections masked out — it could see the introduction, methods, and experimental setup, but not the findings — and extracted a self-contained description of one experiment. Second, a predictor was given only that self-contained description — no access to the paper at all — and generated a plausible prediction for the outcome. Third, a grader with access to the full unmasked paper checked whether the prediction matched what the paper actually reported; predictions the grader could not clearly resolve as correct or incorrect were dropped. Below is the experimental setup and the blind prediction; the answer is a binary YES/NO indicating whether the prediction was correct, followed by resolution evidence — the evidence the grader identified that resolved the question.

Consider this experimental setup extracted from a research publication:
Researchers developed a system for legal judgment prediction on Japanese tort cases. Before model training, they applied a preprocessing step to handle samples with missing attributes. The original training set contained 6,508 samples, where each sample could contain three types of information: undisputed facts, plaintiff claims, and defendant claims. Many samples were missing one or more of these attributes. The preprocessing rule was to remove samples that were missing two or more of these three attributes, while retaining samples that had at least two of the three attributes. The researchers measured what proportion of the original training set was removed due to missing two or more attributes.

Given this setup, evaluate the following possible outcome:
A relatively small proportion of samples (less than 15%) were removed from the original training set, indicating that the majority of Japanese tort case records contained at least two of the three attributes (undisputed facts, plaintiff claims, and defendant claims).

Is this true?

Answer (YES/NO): NO